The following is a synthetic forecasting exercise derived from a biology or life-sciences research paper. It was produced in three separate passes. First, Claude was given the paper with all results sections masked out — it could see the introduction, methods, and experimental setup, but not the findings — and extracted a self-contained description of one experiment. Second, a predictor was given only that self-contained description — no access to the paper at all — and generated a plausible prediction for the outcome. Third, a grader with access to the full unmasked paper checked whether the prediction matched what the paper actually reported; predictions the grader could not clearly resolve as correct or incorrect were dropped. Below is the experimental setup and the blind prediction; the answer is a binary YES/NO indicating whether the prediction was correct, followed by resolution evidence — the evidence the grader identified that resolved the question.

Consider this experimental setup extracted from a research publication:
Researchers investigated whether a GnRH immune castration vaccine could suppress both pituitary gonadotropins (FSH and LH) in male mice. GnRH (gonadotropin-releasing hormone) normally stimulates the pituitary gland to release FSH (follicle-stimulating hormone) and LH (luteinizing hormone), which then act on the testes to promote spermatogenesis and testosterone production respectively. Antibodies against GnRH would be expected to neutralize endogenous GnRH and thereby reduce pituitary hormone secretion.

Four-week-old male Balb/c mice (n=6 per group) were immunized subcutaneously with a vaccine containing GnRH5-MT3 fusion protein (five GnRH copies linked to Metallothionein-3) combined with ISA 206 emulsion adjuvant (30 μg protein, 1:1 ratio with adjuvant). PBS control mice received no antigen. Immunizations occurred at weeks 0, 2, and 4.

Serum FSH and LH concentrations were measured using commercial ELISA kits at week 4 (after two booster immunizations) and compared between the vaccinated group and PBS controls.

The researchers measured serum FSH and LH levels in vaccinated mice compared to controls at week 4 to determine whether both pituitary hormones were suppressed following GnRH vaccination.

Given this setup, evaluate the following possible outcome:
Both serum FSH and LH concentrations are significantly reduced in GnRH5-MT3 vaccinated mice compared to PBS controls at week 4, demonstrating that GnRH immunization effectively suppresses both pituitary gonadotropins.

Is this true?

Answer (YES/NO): YES